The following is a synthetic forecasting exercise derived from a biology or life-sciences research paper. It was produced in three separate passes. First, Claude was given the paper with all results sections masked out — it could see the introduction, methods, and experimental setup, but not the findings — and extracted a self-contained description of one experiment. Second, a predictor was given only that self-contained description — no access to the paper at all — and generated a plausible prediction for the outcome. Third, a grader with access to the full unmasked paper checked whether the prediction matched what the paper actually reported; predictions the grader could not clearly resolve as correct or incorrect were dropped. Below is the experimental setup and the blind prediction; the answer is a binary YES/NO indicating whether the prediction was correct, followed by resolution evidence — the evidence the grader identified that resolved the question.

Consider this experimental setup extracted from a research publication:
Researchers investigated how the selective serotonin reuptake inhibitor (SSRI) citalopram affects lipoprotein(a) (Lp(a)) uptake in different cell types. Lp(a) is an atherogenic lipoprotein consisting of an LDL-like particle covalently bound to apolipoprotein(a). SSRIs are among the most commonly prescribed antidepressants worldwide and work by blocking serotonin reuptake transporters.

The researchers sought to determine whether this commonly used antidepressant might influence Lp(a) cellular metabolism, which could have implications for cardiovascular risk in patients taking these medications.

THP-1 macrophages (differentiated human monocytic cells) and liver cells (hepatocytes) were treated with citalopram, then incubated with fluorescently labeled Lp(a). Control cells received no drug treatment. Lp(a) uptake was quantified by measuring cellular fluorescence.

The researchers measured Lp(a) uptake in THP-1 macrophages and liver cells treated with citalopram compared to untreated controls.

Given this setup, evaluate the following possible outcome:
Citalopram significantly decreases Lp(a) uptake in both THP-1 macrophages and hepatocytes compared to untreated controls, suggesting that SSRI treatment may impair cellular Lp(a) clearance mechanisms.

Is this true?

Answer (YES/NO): NO